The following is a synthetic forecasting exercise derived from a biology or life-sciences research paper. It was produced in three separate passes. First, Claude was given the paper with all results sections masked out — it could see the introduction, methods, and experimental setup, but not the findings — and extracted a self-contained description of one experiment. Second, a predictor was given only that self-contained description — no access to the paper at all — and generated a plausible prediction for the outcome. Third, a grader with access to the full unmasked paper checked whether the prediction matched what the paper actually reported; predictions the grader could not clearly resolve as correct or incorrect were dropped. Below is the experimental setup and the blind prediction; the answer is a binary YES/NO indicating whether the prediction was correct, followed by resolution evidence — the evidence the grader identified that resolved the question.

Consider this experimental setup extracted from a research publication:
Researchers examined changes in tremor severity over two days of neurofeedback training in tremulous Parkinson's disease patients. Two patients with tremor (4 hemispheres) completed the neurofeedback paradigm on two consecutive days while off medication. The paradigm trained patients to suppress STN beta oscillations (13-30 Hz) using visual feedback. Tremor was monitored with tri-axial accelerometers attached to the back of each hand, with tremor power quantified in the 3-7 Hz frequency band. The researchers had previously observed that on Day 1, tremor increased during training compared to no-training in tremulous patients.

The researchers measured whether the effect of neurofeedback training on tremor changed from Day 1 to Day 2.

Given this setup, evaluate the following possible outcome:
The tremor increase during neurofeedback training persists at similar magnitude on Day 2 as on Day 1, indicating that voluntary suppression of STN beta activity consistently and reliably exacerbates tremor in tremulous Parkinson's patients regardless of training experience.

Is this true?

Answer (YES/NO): NO